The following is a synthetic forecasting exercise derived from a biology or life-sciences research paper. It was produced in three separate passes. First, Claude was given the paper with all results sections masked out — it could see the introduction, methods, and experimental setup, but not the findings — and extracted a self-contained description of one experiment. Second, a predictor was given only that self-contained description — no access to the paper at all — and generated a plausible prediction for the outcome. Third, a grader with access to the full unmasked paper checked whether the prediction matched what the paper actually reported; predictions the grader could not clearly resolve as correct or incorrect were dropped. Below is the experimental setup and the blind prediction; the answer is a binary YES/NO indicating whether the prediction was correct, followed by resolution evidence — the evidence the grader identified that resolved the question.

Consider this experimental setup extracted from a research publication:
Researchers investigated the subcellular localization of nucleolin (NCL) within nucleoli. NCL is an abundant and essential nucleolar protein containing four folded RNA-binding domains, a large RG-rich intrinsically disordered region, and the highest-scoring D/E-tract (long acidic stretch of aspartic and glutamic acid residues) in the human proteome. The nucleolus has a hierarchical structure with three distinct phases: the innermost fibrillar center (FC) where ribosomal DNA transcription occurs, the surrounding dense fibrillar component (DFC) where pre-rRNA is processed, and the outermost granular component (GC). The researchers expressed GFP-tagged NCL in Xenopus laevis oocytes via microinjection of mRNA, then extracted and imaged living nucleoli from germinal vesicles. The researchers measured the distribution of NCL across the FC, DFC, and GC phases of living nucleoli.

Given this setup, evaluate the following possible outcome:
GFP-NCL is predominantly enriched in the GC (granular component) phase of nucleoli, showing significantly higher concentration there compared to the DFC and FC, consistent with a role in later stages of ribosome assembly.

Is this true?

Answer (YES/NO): NO